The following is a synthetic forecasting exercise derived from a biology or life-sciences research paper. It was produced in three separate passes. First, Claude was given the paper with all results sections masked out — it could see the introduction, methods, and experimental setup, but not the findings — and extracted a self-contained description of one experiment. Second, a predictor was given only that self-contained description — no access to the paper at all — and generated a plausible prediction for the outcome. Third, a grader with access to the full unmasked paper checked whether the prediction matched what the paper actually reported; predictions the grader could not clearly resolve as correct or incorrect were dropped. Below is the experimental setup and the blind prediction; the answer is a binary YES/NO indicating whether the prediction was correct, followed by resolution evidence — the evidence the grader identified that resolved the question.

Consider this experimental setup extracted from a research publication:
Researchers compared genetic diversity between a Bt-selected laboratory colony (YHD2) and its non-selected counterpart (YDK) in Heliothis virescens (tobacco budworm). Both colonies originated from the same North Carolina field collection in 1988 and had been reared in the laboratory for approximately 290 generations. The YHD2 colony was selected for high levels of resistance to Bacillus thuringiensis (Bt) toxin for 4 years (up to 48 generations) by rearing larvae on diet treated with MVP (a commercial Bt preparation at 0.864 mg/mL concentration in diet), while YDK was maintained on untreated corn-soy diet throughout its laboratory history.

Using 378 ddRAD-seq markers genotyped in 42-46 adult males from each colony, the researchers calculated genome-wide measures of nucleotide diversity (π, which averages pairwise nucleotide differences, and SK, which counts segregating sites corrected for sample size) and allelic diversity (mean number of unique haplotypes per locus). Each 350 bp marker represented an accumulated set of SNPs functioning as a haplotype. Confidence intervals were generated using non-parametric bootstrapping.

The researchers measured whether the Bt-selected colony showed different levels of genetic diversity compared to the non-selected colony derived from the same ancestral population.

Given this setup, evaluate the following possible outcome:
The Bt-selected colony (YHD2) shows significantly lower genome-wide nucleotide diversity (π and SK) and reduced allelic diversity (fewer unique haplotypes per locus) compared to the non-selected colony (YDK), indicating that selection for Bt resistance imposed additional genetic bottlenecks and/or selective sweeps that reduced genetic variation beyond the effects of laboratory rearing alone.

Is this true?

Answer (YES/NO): NO